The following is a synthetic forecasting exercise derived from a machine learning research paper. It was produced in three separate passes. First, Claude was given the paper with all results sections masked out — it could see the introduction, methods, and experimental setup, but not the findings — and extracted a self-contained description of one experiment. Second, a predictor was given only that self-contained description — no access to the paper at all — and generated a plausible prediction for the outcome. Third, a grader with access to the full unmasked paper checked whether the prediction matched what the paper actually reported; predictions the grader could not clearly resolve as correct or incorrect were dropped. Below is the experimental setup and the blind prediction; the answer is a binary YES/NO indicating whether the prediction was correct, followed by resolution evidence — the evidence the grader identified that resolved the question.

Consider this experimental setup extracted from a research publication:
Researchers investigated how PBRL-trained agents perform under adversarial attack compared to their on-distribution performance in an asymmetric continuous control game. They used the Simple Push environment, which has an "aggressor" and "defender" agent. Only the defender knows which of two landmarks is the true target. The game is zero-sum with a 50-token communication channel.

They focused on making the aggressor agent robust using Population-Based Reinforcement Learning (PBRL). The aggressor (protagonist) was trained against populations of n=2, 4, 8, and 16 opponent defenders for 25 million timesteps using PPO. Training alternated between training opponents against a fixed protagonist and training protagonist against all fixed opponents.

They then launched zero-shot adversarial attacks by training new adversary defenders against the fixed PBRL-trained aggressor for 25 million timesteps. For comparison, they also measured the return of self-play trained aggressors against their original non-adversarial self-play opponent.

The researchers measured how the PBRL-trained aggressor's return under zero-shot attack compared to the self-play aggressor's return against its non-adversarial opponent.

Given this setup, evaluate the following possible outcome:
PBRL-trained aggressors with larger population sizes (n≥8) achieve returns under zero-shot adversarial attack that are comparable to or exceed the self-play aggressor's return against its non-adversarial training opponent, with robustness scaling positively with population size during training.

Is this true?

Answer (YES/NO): NO